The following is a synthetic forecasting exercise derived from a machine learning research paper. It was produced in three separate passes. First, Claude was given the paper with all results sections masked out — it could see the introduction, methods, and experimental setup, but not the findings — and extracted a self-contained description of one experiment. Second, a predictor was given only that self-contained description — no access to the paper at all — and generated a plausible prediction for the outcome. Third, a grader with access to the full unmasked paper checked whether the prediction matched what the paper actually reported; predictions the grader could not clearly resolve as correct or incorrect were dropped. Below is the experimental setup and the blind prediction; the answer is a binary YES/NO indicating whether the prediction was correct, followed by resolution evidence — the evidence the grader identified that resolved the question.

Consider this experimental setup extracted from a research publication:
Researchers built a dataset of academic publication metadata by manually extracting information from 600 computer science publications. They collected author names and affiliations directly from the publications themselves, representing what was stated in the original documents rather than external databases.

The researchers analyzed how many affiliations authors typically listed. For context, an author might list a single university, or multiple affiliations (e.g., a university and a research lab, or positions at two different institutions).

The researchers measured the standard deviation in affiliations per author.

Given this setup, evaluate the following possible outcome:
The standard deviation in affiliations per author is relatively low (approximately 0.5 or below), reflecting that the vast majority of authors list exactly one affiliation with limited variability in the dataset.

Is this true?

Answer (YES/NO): YES